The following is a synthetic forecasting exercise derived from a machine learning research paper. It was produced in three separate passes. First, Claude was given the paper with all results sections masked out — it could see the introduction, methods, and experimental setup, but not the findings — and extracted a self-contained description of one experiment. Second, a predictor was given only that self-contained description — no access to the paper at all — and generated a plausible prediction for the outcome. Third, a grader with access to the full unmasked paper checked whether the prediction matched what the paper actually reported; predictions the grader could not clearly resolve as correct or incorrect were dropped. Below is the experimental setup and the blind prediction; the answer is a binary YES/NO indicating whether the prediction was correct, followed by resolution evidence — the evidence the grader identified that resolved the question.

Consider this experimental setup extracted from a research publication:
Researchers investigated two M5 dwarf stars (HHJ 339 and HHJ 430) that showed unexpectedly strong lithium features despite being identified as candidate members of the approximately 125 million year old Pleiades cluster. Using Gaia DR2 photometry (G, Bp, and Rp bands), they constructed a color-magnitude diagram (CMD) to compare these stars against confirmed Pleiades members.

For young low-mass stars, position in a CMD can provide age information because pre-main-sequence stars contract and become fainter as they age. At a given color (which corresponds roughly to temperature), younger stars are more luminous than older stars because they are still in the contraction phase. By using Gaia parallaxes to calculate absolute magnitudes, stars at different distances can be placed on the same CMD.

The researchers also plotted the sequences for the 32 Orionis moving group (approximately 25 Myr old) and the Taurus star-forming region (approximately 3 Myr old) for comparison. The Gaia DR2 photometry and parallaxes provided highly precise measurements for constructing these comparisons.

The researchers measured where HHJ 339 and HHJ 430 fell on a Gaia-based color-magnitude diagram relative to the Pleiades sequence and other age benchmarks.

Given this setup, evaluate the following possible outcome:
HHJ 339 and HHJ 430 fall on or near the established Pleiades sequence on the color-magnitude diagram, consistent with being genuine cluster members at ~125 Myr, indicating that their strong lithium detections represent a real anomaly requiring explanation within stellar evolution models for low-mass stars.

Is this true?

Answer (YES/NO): NO